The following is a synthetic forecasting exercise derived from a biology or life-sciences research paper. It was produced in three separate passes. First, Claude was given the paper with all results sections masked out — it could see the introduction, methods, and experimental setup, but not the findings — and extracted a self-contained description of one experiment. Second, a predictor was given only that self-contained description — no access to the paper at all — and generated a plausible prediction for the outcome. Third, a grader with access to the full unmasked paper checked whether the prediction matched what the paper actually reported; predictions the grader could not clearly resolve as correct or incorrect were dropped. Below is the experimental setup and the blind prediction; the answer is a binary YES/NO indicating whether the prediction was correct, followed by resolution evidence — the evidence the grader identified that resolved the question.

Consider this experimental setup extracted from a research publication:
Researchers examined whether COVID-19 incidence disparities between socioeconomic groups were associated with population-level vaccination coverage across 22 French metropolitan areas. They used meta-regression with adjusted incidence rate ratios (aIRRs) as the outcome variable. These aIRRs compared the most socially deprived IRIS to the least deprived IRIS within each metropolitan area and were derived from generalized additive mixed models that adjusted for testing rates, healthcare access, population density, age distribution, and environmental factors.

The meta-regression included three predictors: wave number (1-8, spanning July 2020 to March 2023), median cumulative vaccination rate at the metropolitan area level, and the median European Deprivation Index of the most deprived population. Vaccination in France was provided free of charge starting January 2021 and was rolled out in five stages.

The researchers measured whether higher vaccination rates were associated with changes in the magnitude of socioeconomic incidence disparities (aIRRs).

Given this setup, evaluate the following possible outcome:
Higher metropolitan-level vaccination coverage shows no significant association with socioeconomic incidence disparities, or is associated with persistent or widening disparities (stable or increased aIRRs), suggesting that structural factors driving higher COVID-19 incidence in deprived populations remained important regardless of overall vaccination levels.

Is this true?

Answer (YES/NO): NO